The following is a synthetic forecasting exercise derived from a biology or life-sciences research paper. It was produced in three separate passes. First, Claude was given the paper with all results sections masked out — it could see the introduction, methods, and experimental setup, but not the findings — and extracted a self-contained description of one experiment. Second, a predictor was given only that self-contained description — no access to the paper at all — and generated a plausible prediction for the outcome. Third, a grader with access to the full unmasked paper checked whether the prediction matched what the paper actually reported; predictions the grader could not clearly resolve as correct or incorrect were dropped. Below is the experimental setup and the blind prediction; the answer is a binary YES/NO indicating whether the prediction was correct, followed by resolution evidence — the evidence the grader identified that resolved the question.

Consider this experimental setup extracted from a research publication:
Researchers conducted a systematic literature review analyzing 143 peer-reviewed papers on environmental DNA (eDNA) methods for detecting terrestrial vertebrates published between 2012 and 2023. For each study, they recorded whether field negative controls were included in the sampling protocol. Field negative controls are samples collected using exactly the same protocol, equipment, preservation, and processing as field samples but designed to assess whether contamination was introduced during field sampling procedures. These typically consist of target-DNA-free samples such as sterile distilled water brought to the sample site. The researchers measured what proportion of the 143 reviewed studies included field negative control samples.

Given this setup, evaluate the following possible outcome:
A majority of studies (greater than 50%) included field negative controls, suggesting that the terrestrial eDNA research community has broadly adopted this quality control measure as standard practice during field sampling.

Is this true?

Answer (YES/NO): NO